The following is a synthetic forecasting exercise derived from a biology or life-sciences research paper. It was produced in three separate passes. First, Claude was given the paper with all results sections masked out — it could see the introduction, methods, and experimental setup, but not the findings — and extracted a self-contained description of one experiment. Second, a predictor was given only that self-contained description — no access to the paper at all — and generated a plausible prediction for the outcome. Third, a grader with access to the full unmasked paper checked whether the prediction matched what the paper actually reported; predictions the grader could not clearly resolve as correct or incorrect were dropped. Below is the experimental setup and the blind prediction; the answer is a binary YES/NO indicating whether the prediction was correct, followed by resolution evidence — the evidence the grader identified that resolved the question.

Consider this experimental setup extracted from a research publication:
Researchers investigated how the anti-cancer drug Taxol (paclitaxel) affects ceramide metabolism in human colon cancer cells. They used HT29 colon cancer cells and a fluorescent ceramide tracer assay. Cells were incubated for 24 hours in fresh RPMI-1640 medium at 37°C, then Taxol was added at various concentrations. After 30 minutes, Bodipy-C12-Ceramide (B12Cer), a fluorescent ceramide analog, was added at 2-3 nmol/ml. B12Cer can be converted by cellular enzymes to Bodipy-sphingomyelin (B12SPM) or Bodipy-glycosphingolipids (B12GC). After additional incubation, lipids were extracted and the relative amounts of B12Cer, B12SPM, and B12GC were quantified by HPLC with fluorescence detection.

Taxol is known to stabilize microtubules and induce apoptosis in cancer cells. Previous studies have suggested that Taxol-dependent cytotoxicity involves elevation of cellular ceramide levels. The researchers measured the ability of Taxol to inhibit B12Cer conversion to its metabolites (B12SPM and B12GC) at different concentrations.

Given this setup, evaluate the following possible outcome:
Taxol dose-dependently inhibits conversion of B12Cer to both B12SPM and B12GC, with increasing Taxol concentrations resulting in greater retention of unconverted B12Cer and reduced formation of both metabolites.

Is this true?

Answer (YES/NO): NO